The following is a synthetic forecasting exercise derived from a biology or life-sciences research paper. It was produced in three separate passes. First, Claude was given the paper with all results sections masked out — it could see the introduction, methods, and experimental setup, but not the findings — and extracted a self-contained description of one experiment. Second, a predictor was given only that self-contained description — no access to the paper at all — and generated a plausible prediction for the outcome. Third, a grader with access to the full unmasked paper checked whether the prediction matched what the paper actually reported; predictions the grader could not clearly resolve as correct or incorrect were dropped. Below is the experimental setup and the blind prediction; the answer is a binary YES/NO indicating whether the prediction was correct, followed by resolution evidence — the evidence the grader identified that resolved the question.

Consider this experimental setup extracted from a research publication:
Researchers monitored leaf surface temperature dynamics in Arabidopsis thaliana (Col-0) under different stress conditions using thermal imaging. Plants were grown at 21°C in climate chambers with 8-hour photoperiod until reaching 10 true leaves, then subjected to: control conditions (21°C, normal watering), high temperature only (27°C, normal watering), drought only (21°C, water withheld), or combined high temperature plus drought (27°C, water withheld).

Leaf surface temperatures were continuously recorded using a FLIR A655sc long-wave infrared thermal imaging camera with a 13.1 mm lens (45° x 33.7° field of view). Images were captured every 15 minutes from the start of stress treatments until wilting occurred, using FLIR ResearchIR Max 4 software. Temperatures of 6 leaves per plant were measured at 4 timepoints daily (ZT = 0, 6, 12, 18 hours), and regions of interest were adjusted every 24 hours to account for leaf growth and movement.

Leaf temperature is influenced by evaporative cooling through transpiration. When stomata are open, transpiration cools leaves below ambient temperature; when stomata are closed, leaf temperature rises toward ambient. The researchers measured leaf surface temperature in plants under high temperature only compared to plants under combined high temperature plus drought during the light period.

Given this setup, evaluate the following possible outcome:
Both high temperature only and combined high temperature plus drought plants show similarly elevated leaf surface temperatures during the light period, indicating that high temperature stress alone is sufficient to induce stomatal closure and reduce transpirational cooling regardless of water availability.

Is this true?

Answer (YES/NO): NO